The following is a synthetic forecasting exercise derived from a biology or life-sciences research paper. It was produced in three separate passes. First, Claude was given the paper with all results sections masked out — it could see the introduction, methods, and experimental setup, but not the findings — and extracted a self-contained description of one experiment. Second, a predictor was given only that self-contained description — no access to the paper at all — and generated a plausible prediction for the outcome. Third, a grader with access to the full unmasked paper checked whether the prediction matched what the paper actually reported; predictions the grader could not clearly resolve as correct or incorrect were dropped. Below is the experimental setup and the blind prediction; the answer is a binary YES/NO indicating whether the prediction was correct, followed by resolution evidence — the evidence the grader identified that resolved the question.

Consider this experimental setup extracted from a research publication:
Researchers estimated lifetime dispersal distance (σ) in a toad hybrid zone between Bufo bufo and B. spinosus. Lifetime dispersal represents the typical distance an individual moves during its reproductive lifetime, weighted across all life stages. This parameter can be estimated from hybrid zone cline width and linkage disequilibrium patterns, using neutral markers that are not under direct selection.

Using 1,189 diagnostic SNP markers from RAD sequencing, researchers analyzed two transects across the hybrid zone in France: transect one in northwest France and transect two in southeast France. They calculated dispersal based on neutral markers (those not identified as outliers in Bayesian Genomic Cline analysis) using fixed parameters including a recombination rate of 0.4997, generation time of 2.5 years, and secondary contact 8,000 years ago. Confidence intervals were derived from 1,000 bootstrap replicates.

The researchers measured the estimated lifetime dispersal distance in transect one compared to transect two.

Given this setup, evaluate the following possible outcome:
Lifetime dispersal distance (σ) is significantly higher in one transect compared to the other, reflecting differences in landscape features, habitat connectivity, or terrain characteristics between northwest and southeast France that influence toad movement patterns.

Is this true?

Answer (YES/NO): YES